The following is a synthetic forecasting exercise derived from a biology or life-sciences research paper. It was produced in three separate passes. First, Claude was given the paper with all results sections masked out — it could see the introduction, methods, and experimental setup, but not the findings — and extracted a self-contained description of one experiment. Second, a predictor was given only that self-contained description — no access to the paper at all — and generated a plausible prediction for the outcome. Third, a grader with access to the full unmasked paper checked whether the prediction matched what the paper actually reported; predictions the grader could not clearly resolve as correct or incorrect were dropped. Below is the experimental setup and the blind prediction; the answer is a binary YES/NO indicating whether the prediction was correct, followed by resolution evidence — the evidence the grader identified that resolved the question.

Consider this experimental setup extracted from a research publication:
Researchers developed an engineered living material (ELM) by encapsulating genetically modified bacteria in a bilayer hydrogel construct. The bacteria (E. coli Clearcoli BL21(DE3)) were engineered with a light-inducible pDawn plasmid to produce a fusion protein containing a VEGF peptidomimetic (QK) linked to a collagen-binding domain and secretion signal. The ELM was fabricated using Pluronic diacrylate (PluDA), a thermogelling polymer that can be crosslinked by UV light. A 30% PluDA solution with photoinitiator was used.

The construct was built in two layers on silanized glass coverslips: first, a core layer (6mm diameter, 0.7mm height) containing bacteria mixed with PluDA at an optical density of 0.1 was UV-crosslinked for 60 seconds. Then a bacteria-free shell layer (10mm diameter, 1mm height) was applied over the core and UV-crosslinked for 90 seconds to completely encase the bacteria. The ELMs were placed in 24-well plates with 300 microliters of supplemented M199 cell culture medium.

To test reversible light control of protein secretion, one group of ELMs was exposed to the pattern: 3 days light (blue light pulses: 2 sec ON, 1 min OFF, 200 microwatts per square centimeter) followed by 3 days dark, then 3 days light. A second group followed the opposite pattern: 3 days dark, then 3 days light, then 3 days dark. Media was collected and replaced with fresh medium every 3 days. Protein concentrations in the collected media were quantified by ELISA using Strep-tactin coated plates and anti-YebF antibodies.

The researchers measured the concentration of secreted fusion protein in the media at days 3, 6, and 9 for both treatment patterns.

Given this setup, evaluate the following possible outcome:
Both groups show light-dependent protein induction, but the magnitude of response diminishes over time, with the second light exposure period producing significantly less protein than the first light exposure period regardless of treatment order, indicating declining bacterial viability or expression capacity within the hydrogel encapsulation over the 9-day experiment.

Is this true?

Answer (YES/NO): NO